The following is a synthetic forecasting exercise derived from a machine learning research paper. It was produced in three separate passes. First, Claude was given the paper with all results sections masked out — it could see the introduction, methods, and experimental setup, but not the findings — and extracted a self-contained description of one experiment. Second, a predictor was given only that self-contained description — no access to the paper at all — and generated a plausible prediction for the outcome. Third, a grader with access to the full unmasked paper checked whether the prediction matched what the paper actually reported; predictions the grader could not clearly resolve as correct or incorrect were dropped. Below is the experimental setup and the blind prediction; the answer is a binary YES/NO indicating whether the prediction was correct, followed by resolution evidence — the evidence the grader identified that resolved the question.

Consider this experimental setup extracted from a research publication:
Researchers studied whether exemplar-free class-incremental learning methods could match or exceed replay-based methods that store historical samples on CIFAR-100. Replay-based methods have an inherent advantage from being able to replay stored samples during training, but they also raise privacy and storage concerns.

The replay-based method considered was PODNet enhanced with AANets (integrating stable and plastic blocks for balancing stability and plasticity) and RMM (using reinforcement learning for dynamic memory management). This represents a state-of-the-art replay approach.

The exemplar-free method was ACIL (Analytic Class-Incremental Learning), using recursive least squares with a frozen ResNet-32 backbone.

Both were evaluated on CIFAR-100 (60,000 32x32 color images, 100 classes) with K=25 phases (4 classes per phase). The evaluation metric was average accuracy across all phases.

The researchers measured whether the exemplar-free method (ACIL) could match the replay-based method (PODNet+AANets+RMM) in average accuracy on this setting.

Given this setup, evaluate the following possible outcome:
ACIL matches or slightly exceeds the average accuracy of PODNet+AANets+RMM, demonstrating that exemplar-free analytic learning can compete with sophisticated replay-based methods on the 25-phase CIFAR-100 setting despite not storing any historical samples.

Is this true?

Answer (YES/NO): YES